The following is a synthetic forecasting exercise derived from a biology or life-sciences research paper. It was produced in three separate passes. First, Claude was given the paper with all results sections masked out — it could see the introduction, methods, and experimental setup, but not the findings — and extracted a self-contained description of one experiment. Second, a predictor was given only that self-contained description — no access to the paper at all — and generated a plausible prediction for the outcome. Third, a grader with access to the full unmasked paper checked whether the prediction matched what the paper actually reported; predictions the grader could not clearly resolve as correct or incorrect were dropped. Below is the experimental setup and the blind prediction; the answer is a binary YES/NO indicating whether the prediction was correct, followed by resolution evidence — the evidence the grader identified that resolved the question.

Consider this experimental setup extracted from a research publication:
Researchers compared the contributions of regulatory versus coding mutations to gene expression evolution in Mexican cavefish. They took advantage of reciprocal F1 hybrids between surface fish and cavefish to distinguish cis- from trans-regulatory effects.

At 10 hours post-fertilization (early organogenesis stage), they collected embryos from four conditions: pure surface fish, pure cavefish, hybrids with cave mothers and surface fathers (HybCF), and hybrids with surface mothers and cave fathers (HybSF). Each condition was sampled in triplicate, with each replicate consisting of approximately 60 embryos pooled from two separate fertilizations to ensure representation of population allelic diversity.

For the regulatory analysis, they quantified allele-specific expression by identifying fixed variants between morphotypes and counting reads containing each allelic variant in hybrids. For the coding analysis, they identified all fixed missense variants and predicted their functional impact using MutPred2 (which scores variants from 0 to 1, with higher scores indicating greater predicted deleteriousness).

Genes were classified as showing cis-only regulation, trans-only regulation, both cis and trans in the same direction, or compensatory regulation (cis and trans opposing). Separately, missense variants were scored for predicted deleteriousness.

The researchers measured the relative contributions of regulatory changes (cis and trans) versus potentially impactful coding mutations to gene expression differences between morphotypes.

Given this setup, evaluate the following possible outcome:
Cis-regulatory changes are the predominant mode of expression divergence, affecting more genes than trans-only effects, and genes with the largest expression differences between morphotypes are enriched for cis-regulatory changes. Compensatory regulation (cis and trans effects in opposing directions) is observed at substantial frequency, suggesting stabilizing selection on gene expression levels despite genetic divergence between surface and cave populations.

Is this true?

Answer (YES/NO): NO